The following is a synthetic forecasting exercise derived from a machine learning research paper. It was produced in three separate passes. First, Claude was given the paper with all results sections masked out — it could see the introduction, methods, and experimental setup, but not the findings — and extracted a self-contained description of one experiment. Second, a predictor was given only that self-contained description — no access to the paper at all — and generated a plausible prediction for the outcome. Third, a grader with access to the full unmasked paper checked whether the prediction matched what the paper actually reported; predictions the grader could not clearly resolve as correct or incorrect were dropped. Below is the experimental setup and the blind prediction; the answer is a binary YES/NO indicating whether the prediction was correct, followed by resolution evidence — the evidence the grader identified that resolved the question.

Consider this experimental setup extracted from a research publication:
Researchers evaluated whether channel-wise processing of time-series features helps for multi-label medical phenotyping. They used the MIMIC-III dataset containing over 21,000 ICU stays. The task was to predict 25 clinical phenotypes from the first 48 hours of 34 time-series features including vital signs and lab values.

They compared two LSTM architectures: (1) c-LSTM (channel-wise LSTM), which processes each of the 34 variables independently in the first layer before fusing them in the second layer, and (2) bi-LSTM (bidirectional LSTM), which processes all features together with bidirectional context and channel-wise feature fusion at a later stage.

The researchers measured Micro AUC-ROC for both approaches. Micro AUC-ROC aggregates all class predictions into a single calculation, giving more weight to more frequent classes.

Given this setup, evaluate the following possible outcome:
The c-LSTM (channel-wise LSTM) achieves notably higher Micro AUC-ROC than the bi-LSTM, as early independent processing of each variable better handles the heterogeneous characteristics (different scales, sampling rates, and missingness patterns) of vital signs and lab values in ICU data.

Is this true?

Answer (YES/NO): NO